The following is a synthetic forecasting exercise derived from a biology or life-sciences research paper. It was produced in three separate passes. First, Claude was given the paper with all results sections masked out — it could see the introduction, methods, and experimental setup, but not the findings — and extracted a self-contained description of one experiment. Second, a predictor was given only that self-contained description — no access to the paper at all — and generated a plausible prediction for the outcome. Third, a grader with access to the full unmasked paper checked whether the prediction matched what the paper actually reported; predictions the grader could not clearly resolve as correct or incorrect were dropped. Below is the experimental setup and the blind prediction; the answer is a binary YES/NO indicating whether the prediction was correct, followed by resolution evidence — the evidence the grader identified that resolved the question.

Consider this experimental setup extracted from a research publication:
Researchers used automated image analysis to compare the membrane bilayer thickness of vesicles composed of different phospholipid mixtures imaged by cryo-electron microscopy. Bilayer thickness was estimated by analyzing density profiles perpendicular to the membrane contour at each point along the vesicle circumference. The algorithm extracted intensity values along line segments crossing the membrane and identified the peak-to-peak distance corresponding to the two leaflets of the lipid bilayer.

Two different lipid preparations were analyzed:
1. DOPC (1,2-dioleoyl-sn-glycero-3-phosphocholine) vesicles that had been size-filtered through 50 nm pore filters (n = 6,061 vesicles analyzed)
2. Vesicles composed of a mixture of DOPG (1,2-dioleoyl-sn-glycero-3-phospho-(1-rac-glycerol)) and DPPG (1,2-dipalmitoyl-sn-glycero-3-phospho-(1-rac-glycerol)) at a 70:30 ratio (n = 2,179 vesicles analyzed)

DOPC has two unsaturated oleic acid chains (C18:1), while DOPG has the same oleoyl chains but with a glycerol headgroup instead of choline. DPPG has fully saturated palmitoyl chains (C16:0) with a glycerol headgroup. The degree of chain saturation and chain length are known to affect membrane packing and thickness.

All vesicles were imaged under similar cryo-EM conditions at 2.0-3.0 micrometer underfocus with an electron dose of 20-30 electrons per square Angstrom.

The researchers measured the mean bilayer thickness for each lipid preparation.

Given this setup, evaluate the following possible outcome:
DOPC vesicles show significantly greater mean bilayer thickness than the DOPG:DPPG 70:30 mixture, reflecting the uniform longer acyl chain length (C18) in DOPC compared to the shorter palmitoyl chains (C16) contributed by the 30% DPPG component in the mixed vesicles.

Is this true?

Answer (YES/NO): YES